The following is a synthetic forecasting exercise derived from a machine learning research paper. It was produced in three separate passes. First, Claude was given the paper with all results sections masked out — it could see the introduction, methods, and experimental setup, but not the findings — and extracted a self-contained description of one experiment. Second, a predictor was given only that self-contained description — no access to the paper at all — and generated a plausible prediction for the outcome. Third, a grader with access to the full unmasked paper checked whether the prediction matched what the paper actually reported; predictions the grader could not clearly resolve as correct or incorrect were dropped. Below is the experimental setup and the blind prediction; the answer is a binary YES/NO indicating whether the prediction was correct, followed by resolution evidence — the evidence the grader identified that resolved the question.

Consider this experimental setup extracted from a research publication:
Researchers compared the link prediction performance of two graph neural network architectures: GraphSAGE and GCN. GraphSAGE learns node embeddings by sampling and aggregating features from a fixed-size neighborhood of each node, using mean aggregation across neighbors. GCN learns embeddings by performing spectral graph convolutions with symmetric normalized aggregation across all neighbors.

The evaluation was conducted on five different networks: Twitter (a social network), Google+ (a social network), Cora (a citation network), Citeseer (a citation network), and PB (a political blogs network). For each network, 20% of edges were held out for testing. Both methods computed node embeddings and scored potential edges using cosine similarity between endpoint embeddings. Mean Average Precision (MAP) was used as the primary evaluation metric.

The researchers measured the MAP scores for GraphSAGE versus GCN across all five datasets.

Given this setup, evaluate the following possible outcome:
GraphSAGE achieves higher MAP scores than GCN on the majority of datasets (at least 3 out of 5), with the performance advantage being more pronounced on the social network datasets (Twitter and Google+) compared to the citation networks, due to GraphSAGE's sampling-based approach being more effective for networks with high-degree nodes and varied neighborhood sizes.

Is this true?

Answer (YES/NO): NO